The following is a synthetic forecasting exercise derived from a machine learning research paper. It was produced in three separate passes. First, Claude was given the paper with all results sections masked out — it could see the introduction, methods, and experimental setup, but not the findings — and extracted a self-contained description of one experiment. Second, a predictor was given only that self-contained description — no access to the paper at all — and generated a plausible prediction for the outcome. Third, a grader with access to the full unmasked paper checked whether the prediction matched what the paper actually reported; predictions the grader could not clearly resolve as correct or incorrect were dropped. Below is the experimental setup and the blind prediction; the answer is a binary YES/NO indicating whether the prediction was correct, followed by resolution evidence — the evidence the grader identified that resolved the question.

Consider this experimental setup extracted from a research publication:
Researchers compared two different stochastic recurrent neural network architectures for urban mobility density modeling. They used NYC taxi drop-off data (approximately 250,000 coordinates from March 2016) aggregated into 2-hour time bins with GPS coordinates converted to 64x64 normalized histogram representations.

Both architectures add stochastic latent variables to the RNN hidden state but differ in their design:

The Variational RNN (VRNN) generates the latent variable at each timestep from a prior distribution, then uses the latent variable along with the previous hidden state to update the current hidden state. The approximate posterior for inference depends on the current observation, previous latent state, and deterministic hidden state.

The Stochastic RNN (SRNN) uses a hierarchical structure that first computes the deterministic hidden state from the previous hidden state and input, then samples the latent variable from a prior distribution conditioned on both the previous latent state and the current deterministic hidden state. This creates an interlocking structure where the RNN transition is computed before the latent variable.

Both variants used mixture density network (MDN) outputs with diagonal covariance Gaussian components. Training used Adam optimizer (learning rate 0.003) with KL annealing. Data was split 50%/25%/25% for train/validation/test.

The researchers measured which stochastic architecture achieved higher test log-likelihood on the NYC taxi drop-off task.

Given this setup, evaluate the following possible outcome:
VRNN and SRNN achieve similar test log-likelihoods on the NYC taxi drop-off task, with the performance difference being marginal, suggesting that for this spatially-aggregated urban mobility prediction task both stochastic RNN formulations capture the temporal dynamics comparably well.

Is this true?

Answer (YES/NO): NO